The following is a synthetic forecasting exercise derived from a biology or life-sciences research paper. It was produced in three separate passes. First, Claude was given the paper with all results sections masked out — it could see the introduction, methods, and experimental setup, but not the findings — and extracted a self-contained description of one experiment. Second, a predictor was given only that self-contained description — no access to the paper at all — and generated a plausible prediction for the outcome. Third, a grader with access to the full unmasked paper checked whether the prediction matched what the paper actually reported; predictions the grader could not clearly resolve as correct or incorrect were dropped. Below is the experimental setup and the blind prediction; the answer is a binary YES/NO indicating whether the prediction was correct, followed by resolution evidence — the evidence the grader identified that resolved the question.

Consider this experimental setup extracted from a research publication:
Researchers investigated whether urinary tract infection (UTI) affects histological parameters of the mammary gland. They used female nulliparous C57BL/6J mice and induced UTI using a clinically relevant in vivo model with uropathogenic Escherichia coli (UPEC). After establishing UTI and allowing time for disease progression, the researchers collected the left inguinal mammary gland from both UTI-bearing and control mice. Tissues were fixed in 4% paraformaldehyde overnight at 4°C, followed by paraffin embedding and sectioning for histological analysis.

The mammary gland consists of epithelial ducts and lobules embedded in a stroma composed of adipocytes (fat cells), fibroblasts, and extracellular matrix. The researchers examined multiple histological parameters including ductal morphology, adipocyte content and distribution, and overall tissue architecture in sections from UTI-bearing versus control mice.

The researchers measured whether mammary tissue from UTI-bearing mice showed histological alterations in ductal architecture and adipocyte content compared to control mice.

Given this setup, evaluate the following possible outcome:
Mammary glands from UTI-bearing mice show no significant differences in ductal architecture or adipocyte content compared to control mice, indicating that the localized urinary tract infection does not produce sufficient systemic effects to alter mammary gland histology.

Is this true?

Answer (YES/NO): NO